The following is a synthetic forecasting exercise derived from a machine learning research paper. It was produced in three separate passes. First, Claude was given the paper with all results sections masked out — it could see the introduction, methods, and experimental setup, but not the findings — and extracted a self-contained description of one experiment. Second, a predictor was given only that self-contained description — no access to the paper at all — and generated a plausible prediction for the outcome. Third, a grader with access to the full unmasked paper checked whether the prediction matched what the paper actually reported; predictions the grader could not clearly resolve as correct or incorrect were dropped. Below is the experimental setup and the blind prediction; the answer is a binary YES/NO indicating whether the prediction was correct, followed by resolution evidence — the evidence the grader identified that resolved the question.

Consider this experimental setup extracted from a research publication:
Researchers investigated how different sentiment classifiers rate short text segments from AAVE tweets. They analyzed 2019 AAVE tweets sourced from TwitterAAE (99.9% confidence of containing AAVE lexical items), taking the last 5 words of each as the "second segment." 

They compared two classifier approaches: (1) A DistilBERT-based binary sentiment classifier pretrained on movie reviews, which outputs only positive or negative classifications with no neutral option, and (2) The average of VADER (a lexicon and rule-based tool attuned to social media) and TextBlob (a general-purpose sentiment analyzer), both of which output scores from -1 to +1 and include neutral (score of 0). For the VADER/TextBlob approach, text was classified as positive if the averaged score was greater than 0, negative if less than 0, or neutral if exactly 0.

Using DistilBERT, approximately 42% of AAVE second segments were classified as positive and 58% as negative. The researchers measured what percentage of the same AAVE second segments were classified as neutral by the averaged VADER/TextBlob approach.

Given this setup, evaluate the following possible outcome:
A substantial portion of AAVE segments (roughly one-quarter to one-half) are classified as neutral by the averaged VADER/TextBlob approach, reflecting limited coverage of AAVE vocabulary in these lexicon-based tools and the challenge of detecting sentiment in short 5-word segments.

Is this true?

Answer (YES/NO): NO